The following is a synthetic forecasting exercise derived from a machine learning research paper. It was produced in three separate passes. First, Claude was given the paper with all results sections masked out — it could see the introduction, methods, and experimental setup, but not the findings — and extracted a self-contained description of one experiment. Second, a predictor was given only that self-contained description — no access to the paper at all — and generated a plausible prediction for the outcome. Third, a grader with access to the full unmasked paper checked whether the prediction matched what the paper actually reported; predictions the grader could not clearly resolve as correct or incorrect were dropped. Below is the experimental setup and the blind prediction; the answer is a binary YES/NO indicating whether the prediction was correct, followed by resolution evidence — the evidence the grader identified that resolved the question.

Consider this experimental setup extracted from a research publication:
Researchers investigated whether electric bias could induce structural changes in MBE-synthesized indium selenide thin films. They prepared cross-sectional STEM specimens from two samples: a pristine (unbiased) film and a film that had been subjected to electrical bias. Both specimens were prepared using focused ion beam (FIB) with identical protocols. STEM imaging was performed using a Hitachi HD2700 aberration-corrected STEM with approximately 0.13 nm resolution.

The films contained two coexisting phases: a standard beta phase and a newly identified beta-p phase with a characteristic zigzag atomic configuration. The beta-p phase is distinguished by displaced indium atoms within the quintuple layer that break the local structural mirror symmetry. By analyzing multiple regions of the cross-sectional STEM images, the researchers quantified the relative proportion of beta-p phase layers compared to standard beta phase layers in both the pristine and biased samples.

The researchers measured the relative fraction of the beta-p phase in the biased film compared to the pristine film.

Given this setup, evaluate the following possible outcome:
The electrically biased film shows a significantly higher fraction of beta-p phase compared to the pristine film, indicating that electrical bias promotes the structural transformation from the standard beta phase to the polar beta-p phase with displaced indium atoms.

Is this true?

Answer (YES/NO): YES